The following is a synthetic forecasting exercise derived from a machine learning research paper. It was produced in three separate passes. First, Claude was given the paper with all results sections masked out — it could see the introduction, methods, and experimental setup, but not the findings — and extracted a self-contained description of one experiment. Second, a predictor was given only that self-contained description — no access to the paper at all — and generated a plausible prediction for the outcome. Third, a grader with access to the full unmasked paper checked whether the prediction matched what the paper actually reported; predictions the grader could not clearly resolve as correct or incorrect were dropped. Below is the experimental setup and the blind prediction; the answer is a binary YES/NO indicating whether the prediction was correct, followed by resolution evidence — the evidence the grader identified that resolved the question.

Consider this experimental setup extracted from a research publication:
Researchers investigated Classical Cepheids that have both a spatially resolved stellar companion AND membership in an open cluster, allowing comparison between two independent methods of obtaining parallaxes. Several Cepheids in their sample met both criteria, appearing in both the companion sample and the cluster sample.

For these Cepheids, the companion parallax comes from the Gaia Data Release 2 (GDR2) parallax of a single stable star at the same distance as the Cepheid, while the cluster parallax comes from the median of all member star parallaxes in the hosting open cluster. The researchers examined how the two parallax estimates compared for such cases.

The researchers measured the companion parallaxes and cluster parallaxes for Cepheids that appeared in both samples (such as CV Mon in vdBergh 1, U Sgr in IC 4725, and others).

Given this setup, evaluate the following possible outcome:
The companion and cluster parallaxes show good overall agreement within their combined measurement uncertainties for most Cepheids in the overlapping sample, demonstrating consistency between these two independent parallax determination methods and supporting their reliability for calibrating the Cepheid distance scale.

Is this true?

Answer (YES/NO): YES